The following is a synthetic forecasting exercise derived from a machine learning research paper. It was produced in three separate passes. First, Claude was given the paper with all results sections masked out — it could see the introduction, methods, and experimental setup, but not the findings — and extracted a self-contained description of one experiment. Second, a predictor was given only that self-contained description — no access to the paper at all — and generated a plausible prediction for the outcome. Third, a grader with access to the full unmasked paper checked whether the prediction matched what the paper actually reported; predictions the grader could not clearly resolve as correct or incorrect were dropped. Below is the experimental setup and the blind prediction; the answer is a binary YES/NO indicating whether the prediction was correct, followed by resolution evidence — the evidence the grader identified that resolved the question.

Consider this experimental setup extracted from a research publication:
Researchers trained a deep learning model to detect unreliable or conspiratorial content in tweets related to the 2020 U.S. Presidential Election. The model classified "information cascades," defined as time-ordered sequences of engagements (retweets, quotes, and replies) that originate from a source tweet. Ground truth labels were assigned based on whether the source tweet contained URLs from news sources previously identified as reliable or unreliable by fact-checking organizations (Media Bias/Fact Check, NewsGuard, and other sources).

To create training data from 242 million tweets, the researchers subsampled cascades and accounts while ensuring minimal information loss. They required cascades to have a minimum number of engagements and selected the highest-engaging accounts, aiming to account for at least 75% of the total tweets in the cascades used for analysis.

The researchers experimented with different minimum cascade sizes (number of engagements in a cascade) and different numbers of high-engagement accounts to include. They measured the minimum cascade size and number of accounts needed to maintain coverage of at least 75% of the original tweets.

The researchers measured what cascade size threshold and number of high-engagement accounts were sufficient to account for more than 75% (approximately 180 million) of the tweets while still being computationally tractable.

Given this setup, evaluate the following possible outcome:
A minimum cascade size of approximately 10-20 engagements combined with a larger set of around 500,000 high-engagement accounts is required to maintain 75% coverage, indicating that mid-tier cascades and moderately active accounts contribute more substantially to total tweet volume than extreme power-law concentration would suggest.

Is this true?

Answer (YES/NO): NO